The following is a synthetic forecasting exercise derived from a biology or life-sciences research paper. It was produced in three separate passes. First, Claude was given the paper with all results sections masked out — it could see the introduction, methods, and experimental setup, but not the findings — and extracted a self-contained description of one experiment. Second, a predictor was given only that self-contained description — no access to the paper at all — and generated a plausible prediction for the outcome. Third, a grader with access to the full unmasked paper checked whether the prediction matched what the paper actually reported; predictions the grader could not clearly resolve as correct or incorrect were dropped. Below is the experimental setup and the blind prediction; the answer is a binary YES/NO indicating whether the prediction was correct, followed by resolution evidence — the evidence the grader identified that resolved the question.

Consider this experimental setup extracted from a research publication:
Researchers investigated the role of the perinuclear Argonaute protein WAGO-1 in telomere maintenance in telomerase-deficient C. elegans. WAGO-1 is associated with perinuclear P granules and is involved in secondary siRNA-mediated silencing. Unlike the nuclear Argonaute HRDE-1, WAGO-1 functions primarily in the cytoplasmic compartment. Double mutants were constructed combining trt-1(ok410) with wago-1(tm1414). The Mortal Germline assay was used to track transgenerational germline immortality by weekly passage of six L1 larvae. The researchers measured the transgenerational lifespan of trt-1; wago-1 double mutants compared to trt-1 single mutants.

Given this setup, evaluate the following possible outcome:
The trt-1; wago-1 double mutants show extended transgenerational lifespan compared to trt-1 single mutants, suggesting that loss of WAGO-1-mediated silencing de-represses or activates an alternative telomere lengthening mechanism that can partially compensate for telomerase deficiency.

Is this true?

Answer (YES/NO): NO